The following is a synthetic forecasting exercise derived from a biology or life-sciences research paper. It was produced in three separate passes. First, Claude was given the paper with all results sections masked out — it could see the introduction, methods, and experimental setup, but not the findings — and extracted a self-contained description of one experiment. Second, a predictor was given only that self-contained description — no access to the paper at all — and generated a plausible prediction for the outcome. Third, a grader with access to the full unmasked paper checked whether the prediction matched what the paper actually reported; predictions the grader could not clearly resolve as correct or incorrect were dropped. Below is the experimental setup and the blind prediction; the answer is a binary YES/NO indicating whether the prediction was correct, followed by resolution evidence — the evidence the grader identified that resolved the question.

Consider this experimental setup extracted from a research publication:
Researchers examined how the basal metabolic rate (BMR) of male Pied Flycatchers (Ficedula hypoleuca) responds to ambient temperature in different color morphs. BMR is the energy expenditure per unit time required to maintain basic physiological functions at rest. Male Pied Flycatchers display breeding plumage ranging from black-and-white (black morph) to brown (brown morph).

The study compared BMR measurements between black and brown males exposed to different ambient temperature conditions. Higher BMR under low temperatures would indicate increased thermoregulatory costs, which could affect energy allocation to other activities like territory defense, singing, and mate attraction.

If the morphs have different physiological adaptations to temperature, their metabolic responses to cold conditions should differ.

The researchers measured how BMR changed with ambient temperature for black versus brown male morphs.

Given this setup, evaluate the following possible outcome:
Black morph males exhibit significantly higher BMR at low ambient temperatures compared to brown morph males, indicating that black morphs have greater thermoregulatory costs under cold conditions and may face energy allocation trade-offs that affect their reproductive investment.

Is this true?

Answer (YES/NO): NO